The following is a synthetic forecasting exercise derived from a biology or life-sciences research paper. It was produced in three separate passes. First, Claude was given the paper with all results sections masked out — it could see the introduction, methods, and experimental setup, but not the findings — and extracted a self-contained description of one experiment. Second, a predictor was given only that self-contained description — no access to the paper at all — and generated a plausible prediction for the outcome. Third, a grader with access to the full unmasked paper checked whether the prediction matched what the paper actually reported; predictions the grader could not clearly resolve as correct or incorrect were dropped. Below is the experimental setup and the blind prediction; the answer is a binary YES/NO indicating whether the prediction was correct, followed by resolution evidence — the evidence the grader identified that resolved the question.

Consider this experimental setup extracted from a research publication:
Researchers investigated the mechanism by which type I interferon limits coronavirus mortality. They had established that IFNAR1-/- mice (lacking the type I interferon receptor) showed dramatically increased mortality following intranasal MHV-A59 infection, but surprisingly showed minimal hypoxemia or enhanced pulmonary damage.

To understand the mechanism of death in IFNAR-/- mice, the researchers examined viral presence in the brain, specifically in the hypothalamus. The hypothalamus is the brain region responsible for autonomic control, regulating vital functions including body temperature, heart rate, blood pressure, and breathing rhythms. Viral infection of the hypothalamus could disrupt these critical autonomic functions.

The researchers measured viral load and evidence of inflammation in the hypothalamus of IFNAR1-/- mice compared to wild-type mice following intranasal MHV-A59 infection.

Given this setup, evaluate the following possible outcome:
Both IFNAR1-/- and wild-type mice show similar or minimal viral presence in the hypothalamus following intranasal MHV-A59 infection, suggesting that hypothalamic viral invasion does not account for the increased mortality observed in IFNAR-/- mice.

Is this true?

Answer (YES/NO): NO